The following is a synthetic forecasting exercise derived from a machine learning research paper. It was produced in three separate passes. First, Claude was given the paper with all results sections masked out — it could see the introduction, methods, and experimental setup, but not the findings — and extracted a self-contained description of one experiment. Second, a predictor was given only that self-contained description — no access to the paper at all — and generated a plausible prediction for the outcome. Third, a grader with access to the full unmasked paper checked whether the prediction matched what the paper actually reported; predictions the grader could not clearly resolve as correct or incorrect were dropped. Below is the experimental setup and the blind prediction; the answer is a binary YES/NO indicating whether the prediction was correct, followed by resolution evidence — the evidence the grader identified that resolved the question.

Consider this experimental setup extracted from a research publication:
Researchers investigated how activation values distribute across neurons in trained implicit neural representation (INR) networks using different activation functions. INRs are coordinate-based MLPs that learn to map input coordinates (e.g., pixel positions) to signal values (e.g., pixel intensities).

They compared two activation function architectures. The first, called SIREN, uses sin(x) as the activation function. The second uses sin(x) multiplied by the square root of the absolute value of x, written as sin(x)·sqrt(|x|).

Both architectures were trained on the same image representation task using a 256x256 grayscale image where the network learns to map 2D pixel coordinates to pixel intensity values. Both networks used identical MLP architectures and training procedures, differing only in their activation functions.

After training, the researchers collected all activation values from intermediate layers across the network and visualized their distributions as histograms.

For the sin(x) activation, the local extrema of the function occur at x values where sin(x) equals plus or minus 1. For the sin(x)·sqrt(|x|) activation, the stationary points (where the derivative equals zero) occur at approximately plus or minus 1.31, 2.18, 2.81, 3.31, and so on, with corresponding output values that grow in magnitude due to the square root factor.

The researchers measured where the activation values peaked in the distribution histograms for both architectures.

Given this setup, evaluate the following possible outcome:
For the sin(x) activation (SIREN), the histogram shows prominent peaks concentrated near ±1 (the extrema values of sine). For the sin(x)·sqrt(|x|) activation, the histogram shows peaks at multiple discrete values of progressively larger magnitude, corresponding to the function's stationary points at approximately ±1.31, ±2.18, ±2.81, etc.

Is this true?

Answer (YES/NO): YES